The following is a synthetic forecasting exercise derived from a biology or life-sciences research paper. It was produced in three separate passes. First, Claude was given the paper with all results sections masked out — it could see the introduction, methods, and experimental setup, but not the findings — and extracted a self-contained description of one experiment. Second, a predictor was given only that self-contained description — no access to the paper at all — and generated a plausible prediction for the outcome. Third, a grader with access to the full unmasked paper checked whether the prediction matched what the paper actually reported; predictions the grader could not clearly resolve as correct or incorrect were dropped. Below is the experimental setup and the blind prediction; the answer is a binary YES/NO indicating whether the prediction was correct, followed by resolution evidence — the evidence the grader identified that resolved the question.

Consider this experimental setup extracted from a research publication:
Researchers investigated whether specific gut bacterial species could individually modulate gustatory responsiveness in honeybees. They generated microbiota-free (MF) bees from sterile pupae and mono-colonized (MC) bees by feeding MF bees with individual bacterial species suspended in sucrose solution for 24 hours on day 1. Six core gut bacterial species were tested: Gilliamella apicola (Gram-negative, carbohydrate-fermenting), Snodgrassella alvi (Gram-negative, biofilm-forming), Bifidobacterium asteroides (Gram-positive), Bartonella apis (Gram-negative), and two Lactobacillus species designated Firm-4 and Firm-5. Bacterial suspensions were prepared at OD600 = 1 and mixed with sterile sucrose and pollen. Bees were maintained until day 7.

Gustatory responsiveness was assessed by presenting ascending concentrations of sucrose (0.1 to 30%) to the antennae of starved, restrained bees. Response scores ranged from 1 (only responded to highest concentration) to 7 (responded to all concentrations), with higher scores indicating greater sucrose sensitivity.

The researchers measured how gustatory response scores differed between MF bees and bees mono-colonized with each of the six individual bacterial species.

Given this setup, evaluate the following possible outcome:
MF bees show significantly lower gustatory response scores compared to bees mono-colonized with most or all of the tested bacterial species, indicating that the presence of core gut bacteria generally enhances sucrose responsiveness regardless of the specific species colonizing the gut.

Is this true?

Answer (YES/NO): NO